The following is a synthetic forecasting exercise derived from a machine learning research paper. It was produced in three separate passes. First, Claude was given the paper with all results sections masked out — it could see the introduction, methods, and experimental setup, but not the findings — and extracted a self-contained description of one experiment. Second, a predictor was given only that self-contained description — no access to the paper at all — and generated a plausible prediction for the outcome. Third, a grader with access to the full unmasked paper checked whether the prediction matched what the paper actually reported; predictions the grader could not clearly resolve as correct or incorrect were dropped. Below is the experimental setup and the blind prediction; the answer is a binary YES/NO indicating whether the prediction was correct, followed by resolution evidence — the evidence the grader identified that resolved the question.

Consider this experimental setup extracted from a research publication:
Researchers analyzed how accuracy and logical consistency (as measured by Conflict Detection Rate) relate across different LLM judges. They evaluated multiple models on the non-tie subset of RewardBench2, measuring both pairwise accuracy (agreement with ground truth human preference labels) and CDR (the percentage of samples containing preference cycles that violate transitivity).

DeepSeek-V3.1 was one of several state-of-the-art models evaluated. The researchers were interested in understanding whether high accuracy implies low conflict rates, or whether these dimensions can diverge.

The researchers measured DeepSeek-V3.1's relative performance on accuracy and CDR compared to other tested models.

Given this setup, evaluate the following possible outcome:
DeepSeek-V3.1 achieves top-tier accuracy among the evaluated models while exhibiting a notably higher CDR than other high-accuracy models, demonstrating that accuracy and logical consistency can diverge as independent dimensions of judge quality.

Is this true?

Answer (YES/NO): NO